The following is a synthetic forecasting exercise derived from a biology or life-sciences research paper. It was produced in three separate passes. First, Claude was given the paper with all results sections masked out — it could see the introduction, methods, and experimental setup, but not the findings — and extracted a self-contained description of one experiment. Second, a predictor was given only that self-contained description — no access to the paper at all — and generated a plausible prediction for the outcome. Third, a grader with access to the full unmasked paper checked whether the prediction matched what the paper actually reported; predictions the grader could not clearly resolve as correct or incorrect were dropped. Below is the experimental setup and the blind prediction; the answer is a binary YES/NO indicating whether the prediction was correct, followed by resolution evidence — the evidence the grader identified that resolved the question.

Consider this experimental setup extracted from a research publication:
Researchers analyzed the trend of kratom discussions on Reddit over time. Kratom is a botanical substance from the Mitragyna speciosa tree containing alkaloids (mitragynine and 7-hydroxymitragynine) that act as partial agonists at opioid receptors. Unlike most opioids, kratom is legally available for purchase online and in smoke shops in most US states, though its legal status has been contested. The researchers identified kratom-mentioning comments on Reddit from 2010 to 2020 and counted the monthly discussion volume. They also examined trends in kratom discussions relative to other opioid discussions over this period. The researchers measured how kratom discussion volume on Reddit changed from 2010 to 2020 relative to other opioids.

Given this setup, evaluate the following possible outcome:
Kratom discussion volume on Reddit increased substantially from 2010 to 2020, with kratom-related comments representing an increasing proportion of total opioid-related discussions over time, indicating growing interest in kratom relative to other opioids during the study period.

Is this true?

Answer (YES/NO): NO